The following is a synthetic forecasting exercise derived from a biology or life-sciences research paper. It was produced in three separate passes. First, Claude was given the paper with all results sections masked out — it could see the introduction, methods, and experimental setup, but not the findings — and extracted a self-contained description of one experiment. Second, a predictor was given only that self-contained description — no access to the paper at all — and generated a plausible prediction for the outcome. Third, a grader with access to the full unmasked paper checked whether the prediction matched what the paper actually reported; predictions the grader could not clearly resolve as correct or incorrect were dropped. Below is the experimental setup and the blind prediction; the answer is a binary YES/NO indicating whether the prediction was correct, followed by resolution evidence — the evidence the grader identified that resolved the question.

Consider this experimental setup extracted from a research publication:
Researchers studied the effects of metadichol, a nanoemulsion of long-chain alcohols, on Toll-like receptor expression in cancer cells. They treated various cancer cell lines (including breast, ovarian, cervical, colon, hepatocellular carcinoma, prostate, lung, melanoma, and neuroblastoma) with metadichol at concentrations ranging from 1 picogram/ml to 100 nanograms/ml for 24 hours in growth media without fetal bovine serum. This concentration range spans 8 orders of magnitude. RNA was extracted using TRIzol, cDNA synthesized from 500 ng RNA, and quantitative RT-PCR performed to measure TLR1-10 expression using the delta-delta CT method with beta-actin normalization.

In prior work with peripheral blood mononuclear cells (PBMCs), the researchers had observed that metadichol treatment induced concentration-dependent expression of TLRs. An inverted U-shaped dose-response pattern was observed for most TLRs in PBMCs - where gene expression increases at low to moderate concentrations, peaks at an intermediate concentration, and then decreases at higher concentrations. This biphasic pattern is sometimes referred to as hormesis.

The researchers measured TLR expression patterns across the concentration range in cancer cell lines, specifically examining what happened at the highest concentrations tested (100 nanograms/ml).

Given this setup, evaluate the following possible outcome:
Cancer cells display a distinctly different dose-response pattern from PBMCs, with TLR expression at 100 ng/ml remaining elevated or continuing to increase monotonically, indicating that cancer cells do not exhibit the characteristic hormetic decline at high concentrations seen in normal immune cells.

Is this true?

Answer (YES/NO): NO